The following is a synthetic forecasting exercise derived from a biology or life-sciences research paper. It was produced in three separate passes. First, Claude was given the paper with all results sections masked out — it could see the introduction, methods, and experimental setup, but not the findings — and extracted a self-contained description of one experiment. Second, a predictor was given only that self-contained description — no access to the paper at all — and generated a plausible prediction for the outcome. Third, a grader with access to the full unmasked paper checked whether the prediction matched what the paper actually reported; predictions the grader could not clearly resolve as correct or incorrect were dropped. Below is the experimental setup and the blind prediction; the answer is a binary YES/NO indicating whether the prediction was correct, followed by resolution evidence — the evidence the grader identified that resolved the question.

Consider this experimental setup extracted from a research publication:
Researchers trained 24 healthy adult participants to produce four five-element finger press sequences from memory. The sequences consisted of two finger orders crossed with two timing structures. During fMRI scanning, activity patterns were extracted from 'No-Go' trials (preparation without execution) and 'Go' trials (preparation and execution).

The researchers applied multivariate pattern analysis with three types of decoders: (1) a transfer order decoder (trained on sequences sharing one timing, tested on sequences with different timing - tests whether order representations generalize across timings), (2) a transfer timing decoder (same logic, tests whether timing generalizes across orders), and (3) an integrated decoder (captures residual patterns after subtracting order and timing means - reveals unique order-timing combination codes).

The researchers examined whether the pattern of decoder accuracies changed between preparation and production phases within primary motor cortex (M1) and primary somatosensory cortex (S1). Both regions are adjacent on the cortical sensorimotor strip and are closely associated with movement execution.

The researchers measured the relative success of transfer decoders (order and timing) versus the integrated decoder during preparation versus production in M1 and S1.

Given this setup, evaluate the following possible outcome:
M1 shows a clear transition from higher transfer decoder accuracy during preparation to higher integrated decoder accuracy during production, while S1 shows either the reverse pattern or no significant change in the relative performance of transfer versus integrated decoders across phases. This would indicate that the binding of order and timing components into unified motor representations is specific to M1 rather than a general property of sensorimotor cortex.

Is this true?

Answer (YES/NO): NO